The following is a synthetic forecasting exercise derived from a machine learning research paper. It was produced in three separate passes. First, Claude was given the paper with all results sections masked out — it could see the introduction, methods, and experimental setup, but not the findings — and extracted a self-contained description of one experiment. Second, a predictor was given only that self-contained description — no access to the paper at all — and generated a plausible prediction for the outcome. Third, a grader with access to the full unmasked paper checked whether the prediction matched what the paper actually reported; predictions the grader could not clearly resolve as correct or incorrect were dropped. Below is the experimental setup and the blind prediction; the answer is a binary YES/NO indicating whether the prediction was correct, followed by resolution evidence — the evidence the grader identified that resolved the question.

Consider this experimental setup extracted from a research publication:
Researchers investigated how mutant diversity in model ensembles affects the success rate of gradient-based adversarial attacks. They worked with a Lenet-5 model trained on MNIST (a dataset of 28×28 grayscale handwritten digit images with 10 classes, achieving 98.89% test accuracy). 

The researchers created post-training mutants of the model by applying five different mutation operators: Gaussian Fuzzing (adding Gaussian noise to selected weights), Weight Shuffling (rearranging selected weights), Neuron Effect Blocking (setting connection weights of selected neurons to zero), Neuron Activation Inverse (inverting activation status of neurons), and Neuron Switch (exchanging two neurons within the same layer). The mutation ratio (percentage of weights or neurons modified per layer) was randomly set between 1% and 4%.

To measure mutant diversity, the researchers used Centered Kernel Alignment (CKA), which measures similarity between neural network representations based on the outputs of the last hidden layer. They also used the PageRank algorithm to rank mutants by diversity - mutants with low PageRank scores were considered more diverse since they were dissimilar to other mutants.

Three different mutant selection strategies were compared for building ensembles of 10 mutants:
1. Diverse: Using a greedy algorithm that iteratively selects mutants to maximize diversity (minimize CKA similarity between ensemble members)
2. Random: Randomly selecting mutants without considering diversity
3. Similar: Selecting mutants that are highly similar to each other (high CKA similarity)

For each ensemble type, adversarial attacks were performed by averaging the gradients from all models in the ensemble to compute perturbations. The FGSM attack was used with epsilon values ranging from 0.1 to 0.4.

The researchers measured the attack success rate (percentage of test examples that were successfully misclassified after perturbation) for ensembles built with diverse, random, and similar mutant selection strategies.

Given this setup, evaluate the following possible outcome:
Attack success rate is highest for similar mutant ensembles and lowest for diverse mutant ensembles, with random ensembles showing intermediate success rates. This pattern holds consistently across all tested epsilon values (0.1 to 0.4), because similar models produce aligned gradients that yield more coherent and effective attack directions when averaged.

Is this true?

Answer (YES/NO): NO